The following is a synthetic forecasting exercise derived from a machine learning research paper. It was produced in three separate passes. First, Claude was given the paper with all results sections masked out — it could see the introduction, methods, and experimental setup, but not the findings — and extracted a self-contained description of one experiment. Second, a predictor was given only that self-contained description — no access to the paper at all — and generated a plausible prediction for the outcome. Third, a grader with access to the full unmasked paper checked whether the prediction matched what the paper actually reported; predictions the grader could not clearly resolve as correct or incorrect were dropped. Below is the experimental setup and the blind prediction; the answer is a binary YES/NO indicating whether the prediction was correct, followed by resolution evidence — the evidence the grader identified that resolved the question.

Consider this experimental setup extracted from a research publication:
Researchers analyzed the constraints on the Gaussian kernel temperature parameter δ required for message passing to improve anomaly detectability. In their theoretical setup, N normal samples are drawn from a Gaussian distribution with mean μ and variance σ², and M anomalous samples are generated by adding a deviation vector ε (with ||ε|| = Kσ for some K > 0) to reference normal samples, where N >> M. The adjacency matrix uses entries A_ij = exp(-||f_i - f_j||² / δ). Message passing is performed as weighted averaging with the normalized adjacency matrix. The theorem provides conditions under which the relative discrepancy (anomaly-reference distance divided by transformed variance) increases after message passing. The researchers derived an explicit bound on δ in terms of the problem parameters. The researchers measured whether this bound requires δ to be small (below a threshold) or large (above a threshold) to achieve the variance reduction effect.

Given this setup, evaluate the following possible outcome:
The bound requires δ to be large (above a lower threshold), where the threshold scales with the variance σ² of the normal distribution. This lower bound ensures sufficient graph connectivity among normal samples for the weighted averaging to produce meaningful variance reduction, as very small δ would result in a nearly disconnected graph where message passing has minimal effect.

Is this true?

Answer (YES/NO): NO